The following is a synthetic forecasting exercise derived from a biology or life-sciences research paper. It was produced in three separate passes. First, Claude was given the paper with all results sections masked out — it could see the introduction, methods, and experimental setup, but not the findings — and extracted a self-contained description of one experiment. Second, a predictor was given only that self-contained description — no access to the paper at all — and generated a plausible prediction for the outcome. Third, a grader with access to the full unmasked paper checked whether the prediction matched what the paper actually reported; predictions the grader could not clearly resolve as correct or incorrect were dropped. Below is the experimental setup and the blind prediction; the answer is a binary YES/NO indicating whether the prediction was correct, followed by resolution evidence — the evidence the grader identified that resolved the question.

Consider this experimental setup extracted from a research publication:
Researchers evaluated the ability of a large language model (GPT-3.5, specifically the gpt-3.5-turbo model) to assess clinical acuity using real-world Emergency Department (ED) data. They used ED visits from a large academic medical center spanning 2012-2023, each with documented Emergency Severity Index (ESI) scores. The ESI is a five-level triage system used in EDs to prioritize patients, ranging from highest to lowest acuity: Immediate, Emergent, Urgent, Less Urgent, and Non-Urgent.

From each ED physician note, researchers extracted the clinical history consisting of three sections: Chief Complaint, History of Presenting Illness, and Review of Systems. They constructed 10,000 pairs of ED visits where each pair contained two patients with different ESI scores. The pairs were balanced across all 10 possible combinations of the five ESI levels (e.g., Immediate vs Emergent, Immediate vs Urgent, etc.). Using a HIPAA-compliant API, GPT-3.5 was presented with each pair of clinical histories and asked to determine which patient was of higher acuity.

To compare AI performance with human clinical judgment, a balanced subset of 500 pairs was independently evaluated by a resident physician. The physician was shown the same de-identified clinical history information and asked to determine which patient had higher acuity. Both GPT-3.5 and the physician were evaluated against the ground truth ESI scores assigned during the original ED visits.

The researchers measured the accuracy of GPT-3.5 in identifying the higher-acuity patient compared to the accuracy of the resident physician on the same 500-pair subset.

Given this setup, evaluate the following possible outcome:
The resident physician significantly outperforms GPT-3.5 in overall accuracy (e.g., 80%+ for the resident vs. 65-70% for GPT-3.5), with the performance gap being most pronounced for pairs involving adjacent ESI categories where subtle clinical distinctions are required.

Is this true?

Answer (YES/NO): NO